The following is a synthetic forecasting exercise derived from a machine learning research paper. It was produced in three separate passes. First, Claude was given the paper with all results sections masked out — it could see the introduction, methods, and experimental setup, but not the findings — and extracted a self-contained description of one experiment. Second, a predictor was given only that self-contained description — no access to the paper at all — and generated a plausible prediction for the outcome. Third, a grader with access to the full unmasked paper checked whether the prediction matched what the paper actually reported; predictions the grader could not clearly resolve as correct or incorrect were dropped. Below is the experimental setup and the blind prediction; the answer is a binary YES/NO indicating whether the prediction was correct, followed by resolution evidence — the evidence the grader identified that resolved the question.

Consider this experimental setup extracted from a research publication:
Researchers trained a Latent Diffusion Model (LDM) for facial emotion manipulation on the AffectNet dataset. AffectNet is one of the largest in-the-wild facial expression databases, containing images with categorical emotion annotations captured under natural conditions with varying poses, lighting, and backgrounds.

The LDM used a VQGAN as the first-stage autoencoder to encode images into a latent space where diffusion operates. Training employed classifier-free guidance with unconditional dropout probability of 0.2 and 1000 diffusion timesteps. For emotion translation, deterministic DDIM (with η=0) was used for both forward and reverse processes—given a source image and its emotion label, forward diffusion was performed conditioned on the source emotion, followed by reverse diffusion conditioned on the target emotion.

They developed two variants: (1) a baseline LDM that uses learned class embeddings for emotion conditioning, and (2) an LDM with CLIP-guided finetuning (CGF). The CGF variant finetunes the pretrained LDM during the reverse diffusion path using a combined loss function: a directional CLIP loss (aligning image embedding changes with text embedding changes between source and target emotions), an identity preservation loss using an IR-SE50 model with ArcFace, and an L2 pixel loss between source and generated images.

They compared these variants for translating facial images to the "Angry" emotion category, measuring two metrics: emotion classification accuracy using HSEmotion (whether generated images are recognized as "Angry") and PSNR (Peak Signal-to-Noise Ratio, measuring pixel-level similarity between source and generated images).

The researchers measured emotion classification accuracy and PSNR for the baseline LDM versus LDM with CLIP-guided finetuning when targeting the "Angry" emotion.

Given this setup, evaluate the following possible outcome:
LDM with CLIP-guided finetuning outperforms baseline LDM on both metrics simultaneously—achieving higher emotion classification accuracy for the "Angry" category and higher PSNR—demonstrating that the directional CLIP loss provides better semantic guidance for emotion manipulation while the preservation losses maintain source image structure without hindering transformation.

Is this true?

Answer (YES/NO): NO